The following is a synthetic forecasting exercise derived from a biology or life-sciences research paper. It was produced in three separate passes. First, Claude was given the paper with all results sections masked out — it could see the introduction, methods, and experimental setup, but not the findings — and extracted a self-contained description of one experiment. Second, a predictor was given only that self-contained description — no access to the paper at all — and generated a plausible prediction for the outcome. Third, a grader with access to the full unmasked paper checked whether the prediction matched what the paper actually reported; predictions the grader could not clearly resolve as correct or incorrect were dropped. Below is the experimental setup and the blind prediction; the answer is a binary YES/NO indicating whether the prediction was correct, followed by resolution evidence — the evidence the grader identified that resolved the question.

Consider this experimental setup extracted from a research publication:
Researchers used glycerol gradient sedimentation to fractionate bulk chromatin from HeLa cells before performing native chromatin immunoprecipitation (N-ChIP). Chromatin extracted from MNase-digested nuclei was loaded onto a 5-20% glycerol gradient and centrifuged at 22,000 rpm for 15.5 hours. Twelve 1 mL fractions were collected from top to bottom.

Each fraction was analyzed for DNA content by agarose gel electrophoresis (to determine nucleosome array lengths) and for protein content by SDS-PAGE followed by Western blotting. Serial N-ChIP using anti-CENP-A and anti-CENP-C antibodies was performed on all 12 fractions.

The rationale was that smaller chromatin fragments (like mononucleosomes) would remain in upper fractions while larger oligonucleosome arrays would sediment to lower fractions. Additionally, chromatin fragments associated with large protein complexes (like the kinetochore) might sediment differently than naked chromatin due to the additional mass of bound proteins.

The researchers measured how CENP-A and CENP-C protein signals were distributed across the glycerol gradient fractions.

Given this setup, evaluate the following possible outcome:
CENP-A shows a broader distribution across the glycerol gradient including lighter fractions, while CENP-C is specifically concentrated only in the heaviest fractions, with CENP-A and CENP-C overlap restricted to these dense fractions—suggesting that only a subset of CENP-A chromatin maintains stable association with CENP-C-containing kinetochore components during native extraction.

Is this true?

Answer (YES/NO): YES